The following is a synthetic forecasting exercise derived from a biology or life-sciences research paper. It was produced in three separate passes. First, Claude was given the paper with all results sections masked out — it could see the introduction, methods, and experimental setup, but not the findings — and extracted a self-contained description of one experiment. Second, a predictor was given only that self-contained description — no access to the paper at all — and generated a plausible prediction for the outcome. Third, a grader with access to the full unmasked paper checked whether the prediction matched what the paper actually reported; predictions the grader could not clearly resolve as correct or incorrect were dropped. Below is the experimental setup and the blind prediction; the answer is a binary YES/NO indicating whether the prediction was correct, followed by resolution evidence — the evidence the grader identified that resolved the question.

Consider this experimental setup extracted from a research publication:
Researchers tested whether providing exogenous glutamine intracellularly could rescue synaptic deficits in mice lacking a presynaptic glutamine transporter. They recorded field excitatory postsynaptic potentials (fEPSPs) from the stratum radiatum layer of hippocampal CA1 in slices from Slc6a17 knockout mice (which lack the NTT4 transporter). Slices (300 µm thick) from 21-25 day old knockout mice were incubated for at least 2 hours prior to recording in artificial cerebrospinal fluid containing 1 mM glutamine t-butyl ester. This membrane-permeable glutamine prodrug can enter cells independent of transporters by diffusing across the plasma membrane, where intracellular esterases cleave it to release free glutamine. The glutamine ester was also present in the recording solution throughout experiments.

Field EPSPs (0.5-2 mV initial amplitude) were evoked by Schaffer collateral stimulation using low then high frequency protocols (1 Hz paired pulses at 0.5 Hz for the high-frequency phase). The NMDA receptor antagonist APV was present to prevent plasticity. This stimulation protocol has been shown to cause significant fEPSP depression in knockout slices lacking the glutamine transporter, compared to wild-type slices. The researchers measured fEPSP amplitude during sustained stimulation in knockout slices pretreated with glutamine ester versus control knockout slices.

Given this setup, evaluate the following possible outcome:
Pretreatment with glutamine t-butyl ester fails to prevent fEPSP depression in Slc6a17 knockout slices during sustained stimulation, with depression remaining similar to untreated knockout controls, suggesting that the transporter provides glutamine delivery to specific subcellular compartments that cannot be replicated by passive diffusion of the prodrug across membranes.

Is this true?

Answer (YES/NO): NO